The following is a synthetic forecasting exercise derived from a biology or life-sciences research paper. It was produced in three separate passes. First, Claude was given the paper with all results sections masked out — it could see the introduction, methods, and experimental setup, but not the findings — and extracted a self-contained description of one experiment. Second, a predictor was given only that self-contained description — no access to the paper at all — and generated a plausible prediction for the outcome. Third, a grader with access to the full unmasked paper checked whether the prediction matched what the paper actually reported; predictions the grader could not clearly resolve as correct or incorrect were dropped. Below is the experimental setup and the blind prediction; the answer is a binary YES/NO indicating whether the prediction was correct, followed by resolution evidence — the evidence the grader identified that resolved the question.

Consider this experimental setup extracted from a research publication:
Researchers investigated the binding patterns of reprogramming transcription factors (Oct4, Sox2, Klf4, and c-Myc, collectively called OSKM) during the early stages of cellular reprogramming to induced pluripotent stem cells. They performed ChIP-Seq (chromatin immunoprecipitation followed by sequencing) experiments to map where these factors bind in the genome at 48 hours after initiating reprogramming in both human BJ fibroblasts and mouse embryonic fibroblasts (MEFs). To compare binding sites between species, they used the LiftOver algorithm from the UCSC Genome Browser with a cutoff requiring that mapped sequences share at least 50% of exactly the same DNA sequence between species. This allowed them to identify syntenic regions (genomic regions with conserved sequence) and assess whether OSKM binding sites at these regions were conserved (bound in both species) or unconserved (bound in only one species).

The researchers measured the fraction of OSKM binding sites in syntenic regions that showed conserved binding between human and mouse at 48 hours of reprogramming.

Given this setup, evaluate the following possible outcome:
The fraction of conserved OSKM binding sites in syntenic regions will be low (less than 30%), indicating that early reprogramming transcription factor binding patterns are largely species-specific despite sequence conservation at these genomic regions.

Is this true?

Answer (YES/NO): NO